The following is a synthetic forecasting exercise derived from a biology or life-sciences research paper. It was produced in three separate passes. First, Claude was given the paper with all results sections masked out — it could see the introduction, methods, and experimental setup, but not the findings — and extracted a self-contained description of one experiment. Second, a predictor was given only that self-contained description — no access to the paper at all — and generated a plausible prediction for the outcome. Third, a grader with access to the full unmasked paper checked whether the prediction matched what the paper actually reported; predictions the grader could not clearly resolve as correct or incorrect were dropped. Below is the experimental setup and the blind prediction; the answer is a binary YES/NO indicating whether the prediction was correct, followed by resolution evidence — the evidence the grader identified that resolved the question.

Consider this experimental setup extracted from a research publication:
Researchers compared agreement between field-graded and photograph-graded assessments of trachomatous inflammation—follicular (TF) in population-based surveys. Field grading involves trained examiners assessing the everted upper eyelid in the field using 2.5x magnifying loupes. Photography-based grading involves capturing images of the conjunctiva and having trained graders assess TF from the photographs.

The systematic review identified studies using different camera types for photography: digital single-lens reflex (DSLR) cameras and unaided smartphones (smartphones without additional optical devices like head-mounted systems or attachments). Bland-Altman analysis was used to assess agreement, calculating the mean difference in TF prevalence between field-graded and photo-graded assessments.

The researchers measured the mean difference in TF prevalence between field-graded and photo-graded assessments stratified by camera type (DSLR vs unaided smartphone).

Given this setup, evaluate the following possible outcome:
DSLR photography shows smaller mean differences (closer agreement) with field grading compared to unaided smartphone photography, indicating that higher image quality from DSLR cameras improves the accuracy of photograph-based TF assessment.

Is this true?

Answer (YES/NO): YES